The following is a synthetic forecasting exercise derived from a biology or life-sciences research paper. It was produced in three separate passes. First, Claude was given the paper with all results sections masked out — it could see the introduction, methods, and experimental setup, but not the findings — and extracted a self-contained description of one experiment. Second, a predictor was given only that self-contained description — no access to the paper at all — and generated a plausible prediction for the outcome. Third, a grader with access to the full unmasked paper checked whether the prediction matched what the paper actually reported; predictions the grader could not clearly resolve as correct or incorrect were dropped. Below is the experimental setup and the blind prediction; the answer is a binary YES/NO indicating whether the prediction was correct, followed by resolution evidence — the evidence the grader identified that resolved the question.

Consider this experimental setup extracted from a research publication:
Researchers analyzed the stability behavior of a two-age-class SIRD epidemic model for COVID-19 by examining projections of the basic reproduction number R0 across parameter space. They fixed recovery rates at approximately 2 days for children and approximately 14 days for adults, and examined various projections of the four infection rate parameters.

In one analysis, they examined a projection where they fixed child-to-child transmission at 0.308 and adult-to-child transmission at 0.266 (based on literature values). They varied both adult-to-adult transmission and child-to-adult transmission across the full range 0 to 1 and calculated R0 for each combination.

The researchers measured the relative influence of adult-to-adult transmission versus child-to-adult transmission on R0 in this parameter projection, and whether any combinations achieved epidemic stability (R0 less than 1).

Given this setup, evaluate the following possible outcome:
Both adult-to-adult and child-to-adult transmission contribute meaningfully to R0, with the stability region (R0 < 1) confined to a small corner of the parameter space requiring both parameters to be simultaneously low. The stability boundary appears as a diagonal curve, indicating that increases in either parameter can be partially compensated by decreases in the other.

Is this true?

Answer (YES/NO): NO